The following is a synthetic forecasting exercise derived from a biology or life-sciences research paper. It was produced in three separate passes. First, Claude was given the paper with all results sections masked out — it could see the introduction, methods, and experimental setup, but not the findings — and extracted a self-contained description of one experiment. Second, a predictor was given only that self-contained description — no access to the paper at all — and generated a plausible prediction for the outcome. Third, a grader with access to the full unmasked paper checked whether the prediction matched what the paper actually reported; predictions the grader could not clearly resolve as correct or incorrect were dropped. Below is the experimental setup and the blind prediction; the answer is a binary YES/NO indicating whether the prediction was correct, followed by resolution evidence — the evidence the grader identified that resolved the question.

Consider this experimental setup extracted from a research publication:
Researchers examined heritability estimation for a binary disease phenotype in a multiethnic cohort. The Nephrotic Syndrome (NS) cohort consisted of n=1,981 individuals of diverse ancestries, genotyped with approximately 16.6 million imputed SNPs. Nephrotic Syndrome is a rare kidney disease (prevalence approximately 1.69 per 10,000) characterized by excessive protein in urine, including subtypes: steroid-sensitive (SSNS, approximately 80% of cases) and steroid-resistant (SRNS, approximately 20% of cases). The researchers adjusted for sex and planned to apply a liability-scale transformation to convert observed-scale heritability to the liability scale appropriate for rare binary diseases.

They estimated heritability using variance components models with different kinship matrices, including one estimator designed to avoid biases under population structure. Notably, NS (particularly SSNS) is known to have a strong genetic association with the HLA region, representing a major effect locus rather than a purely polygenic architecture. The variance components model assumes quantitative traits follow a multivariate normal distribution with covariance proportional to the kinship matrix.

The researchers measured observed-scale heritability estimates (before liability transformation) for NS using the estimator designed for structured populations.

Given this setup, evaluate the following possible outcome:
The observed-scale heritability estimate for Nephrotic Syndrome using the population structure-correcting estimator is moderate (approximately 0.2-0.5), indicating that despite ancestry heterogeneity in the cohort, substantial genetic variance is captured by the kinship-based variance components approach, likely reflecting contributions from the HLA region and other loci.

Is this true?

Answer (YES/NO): NO